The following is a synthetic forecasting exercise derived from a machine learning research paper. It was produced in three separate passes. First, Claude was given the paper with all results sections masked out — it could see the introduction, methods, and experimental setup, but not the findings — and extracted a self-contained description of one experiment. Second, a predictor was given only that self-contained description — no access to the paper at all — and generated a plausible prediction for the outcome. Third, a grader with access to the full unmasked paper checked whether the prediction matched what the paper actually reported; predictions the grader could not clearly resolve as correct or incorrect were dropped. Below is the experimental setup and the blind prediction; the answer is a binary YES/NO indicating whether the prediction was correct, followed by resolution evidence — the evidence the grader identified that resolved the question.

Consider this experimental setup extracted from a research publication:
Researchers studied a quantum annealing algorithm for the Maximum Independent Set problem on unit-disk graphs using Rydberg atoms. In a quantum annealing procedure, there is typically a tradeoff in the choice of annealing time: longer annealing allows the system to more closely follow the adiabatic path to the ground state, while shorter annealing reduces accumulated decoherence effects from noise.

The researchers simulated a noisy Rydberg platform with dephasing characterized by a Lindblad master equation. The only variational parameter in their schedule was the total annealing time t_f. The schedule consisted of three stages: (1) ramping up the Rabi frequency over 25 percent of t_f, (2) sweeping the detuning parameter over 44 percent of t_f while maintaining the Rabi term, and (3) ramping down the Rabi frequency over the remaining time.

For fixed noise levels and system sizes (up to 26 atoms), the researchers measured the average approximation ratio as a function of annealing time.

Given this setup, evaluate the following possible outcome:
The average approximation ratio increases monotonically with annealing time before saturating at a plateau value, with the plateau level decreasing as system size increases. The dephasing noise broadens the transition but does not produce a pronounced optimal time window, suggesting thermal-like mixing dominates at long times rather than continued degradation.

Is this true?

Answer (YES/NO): NO